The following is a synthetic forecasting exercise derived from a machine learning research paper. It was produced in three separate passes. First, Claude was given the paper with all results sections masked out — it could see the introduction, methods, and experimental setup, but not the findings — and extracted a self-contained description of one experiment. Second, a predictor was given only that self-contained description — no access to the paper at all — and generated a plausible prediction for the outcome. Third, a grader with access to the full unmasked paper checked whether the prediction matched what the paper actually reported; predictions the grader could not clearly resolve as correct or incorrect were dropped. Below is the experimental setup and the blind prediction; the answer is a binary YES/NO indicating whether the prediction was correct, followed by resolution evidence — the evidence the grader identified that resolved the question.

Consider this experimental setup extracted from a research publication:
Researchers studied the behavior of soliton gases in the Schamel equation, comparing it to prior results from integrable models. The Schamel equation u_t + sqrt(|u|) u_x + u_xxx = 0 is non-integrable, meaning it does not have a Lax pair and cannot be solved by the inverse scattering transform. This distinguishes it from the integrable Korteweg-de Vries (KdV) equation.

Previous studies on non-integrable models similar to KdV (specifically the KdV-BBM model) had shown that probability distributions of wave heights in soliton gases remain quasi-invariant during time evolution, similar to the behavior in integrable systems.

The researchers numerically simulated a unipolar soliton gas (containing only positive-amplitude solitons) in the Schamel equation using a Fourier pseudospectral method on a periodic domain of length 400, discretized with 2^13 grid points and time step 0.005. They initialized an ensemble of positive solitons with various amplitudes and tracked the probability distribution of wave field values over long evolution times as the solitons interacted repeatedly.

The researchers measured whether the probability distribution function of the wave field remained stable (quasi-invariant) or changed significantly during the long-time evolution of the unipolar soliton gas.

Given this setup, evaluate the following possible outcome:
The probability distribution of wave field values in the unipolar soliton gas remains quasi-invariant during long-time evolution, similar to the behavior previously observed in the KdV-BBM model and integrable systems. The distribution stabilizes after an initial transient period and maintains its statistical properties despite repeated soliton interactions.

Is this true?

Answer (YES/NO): YES